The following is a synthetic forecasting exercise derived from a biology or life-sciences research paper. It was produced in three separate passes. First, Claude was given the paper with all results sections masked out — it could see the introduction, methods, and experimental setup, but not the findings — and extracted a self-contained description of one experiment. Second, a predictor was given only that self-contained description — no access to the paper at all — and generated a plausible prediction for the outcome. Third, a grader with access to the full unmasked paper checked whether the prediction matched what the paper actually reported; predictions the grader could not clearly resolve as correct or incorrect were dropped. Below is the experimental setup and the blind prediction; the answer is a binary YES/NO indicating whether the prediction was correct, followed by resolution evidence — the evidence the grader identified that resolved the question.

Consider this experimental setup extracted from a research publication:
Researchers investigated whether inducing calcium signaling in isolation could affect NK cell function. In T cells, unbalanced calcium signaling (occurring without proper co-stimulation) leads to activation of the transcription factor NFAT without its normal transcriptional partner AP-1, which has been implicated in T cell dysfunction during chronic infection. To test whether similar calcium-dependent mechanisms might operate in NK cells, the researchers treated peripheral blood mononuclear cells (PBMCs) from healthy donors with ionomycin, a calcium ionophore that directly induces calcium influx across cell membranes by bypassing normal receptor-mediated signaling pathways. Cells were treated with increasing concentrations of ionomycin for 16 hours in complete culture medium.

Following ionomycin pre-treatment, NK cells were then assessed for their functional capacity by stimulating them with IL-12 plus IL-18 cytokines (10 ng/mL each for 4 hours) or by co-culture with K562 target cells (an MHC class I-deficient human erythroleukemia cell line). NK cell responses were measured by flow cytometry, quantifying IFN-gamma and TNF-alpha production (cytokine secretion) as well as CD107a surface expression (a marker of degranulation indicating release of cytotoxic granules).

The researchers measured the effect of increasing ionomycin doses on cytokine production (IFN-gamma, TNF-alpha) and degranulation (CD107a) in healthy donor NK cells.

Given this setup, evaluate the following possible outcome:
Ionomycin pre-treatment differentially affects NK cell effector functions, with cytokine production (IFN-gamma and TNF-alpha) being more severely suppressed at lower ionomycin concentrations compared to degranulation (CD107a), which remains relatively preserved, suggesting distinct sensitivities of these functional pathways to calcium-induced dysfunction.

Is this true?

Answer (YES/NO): YES